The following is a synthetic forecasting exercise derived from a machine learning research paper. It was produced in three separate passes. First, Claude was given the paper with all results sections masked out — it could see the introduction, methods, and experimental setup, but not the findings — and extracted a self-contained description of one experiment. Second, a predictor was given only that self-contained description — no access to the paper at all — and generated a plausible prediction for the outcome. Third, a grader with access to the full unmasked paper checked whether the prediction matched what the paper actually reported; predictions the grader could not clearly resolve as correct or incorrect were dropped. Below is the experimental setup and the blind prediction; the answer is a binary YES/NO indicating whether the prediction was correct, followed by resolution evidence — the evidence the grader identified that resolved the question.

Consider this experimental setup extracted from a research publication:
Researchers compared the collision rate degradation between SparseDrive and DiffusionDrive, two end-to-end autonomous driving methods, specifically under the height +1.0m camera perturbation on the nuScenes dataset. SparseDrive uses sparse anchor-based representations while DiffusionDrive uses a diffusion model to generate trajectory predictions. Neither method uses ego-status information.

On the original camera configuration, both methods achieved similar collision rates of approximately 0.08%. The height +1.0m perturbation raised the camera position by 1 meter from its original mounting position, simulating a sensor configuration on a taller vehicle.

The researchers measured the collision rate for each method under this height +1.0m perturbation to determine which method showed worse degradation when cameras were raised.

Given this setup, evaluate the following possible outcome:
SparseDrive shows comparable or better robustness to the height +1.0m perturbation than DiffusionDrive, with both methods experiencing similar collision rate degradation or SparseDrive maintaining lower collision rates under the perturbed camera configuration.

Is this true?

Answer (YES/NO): YES